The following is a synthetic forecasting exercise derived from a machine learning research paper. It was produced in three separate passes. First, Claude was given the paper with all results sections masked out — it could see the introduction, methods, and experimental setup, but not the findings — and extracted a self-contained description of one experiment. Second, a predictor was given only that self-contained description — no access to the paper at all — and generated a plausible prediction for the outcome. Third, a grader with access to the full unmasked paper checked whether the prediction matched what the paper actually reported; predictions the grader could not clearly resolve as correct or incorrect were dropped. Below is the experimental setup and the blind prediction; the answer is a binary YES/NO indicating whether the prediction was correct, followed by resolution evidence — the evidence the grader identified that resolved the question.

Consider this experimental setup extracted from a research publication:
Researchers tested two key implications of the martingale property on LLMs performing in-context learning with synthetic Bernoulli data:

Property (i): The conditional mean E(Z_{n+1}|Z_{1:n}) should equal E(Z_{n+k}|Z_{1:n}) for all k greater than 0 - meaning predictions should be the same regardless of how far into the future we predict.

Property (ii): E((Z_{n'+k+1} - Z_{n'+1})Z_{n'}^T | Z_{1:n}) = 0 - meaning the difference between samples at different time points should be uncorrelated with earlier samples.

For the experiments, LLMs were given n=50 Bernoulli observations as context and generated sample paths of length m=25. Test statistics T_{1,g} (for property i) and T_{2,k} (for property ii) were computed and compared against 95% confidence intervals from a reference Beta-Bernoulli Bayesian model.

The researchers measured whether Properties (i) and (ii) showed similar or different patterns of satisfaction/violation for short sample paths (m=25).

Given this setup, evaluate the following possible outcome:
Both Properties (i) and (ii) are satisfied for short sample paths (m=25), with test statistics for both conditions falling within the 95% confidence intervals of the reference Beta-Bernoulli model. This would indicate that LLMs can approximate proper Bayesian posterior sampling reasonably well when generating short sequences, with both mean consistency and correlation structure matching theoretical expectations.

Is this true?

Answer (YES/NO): YES